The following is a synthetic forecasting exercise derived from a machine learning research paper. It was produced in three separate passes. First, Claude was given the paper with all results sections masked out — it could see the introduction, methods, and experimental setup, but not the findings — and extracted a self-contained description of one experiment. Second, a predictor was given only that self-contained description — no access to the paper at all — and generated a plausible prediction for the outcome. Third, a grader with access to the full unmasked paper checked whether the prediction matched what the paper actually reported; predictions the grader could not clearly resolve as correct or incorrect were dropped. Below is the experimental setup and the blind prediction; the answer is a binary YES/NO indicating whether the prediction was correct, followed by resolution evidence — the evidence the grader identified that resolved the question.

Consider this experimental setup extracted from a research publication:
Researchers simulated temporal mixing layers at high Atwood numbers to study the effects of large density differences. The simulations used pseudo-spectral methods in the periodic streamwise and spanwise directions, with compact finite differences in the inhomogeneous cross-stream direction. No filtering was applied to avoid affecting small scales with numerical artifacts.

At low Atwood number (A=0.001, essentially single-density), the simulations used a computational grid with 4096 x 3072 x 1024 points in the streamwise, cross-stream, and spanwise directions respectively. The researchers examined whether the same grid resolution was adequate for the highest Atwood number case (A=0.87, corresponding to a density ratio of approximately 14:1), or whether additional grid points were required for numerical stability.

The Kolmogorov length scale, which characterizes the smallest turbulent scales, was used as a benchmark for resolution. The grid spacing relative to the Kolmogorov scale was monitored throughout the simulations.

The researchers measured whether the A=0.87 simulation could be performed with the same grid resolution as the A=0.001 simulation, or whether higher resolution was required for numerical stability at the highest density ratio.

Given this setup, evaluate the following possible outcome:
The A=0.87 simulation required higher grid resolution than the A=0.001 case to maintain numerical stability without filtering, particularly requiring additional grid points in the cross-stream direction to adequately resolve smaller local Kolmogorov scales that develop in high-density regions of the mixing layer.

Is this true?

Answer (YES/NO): NO